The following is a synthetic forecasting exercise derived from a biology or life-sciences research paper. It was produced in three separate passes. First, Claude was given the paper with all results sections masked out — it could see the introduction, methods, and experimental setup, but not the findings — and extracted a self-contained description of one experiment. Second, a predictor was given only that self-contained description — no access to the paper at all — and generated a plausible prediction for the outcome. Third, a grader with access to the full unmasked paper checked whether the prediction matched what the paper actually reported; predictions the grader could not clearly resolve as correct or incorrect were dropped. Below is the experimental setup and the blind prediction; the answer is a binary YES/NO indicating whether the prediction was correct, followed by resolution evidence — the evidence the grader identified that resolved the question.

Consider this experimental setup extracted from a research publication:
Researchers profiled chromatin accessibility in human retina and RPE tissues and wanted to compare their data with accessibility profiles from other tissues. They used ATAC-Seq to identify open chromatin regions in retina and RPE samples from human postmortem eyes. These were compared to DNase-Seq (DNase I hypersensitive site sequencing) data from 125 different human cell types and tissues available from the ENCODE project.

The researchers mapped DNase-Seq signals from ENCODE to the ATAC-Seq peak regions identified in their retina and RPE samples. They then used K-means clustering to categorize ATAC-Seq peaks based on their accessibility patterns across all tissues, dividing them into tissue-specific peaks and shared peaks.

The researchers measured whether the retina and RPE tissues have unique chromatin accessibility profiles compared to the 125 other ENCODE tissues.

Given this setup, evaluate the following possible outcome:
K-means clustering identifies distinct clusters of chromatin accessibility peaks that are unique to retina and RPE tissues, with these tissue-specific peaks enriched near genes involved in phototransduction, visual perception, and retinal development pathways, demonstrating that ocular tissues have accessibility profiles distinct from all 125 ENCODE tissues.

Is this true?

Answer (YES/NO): NO